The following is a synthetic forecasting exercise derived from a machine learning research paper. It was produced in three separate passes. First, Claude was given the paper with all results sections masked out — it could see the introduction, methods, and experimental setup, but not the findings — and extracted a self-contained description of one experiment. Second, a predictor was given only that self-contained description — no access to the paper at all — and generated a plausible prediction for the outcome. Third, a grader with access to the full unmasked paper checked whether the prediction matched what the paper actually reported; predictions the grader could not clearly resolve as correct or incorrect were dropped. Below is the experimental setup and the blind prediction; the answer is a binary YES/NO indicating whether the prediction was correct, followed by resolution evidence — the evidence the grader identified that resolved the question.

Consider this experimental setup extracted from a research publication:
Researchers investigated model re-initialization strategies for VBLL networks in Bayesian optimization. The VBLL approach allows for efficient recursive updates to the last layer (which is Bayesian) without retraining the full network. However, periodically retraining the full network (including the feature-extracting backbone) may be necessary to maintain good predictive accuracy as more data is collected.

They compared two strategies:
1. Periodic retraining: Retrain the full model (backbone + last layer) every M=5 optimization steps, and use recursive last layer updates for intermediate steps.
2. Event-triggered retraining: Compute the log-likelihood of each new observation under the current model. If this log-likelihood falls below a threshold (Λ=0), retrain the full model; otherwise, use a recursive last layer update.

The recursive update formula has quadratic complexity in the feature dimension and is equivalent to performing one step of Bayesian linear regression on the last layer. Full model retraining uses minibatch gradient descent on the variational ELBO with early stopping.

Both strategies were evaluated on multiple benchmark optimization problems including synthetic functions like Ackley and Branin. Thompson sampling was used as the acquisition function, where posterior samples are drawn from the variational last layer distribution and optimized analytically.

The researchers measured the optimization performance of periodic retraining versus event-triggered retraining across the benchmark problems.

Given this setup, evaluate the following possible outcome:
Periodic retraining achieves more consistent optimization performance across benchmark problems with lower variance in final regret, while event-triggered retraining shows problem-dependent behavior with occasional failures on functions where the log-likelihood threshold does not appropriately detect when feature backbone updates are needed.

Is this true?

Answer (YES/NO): NO